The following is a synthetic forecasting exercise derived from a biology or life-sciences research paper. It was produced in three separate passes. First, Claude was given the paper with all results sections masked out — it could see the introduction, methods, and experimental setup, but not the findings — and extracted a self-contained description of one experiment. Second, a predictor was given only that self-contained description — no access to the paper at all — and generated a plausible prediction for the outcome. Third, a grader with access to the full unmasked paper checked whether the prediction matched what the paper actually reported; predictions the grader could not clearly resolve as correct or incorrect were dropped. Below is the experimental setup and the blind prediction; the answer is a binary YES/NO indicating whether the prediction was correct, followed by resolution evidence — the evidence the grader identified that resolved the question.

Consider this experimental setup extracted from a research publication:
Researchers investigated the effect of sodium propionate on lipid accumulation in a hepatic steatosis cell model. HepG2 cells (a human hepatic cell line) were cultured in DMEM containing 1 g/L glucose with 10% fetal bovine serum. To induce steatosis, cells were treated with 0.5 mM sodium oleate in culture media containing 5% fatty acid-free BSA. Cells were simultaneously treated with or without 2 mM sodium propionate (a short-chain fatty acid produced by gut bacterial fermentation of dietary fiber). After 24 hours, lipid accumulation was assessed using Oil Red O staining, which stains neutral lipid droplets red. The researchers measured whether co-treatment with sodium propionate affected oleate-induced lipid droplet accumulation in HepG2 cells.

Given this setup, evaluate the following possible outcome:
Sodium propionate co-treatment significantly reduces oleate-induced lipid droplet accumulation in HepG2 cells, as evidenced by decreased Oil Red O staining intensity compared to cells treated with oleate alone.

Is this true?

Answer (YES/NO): YES